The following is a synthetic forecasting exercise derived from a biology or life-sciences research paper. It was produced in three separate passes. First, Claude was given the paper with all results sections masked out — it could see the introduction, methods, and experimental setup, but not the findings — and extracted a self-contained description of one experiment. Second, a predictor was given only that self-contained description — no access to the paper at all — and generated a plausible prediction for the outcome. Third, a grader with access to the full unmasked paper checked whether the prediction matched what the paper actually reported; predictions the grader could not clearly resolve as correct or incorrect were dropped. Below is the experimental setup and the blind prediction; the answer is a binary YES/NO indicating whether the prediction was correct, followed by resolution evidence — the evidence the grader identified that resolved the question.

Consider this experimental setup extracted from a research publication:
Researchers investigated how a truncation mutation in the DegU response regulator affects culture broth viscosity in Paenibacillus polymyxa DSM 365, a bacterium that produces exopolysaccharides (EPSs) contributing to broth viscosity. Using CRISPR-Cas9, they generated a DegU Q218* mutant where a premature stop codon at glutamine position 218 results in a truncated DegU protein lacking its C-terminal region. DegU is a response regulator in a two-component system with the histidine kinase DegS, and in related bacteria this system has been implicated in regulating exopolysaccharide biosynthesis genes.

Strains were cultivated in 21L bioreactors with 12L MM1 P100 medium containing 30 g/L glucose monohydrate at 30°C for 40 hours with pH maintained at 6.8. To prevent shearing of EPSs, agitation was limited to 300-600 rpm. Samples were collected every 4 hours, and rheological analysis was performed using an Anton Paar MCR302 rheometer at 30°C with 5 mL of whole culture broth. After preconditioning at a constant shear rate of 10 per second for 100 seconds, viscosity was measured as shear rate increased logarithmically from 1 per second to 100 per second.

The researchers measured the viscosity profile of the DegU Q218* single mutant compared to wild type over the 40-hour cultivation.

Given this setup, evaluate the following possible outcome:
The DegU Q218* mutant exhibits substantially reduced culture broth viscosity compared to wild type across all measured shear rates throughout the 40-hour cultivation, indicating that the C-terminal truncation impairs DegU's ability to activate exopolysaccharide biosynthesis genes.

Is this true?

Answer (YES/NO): NO